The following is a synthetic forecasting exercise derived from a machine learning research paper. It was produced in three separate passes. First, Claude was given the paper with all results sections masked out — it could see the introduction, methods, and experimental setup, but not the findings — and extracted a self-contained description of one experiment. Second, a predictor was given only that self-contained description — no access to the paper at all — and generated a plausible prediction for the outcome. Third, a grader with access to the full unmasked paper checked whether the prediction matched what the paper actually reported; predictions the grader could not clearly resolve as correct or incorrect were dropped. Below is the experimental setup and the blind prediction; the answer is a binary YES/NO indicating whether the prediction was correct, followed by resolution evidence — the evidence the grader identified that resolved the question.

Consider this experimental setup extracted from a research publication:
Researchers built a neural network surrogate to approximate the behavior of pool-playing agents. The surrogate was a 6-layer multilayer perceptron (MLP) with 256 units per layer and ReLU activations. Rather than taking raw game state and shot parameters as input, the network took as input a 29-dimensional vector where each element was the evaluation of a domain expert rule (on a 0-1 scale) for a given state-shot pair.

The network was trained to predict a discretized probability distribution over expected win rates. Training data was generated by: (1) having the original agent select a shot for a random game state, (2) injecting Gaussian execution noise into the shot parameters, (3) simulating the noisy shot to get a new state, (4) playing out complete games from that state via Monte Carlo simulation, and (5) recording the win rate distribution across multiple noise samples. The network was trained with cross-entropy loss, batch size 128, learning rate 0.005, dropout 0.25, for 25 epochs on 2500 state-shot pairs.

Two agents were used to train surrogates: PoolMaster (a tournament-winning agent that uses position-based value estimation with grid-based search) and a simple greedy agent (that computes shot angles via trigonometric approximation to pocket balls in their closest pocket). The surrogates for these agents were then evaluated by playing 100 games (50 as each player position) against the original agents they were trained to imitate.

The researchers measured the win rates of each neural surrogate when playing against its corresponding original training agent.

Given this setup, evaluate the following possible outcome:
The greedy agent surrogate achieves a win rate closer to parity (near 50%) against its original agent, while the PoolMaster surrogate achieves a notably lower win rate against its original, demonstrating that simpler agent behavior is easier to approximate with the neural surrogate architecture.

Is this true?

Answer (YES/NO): NO